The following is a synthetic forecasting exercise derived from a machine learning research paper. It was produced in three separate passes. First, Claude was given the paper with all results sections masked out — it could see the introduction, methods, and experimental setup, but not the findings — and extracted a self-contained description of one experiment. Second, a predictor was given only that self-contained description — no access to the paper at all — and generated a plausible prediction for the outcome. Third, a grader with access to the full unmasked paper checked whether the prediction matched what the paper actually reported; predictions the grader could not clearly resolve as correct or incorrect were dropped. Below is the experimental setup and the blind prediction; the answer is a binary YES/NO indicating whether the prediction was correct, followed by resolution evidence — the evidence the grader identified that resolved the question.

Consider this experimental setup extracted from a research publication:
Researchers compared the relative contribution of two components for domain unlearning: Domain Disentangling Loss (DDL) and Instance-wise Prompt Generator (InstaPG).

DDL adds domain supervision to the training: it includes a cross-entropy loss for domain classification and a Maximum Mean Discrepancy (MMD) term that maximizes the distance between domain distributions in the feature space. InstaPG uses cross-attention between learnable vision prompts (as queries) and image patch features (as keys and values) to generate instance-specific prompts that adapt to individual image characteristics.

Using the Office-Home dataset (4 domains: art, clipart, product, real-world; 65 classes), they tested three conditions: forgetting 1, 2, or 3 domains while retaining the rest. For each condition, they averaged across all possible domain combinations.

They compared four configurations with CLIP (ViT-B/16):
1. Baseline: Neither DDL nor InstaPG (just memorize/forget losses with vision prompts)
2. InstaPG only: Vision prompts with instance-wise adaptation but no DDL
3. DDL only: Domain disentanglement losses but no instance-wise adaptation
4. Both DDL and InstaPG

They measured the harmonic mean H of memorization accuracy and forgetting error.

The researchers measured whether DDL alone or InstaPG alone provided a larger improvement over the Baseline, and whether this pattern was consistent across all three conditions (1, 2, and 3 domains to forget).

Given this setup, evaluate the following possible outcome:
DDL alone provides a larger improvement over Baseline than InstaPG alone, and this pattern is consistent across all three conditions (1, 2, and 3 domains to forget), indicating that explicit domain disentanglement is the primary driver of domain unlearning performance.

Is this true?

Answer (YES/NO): NO